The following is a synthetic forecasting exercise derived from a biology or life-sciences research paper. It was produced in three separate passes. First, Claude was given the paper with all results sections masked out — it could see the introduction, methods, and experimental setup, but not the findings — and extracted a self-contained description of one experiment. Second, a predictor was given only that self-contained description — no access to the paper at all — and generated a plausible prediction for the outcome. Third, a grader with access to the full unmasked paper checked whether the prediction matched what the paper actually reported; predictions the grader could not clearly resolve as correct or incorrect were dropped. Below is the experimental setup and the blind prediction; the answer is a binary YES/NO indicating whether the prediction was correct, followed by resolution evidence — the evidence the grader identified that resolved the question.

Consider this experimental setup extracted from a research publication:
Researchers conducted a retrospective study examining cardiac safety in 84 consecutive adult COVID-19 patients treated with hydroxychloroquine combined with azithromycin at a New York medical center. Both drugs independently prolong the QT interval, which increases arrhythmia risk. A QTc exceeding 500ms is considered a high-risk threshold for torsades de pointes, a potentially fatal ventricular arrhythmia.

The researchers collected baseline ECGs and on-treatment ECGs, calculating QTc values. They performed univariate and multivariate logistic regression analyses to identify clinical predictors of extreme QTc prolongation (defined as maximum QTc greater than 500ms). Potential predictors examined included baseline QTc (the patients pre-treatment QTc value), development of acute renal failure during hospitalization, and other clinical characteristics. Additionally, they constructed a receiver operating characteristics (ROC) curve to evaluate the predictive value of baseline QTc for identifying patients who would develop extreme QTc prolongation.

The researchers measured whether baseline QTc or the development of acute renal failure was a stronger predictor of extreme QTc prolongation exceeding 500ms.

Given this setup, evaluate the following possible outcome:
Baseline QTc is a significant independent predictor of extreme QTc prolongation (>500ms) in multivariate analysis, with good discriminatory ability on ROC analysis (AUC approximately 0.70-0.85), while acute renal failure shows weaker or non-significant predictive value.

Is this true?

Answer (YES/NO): NO